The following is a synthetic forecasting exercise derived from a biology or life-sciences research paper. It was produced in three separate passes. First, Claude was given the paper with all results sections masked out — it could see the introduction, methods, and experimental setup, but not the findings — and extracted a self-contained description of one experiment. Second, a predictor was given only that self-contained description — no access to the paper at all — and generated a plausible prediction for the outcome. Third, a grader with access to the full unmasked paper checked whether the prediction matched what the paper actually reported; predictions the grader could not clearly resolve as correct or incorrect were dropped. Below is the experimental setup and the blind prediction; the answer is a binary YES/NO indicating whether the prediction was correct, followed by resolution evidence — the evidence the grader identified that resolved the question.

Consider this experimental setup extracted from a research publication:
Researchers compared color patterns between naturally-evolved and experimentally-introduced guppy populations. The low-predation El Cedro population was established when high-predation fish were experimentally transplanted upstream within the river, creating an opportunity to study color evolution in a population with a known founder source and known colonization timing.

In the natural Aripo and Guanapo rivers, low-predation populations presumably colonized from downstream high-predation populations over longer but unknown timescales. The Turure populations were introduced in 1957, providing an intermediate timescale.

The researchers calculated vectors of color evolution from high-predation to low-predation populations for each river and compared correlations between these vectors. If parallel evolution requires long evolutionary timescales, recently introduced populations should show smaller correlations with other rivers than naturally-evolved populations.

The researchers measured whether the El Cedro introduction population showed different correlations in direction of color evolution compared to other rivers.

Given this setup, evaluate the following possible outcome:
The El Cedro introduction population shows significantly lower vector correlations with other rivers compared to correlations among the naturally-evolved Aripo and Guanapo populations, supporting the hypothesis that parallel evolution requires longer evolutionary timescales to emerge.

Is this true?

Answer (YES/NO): NO